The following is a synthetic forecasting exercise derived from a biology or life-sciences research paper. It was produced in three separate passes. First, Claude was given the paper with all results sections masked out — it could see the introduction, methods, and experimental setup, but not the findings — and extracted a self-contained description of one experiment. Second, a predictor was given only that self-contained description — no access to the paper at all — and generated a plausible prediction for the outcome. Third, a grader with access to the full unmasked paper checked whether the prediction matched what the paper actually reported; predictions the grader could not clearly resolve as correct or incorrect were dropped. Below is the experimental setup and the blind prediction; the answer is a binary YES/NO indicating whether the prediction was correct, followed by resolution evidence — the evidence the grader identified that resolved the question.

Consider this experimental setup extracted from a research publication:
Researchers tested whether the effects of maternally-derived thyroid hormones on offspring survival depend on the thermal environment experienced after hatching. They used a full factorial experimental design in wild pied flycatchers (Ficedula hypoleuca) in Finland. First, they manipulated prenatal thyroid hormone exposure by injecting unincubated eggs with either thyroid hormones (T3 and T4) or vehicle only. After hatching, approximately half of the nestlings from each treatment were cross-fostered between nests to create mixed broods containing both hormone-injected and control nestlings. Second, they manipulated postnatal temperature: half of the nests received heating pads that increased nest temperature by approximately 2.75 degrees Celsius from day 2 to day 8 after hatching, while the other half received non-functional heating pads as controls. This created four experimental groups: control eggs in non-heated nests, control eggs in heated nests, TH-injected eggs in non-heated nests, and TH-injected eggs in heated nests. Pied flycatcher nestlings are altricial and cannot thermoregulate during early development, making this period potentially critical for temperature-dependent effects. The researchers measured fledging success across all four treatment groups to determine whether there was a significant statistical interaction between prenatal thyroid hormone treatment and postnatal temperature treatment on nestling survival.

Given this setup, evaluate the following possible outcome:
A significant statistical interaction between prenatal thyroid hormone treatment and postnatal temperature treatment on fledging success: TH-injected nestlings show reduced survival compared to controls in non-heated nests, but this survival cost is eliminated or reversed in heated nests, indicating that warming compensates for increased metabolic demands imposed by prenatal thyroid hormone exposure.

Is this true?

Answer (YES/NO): NO